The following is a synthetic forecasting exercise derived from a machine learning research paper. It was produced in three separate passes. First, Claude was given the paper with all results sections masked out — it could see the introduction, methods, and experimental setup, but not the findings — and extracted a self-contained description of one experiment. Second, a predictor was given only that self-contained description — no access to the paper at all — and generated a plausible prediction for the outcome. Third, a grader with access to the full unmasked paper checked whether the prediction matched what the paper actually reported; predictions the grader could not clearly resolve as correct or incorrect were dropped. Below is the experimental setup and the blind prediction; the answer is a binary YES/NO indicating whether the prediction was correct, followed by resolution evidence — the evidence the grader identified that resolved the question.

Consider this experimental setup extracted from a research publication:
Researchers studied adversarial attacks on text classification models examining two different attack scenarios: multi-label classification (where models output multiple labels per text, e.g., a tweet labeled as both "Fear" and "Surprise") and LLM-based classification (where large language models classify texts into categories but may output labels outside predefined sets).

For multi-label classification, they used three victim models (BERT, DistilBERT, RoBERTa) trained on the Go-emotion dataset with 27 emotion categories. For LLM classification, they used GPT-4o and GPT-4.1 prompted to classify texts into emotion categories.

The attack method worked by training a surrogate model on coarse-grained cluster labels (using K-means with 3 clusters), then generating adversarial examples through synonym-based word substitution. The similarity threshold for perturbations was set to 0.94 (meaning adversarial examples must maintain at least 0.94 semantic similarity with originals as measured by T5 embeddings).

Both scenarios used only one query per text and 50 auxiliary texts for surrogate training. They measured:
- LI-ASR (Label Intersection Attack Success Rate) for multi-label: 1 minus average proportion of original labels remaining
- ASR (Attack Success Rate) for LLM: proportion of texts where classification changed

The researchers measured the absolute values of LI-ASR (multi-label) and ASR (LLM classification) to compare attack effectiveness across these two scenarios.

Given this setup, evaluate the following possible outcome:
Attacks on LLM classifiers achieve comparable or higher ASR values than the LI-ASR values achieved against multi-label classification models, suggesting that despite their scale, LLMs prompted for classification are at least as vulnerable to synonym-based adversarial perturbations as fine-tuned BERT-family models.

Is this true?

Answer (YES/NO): YES